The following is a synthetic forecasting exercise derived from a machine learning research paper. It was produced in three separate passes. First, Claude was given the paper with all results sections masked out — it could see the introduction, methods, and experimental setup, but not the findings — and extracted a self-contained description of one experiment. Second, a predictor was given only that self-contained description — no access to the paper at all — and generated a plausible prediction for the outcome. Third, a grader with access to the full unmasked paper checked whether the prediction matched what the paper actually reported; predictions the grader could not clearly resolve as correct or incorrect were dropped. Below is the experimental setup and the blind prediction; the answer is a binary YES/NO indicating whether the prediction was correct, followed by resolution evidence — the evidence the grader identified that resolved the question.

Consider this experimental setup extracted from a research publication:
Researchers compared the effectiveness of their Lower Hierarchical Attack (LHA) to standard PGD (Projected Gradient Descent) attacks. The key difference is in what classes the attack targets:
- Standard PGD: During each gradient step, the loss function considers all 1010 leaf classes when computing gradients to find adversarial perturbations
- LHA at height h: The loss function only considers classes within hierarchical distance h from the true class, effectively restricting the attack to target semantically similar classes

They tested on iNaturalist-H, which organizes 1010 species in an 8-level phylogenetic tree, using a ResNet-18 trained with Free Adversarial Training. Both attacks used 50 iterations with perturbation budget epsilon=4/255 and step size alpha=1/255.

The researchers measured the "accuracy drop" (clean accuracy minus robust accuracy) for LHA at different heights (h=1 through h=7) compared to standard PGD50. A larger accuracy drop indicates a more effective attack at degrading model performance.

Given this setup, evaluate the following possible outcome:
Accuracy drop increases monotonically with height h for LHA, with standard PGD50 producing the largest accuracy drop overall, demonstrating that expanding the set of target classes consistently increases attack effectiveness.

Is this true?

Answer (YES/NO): NO